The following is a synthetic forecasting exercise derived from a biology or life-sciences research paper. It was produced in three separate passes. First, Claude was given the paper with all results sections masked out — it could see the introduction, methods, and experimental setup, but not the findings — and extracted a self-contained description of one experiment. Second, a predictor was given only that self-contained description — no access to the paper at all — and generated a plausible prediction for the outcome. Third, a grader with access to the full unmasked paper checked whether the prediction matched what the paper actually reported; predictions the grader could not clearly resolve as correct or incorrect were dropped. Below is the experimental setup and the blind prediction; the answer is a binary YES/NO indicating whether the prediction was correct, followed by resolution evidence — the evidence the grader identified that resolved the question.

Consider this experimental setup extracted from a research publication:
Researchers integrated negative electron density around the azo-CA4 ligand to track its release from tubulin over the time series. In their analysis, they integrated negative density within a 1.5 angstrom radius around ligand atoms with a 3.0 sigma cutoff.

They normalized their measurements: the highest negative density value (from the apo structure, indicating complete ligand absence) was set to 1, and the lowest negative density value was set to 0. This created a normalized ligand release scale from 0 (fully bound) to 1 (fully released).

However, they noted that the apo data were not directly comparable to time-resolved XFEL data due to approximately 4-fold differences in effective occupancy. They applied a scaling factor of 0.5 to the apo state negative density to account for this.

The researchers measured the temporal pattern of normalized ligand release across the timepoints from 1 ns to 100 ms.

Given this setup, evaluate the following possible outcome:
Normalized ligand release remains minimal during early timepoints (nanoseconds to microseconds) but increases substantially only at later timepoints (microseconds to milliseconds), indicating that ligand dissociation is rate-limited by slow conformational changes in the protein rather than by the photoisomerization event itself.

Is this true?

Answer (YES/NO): NO